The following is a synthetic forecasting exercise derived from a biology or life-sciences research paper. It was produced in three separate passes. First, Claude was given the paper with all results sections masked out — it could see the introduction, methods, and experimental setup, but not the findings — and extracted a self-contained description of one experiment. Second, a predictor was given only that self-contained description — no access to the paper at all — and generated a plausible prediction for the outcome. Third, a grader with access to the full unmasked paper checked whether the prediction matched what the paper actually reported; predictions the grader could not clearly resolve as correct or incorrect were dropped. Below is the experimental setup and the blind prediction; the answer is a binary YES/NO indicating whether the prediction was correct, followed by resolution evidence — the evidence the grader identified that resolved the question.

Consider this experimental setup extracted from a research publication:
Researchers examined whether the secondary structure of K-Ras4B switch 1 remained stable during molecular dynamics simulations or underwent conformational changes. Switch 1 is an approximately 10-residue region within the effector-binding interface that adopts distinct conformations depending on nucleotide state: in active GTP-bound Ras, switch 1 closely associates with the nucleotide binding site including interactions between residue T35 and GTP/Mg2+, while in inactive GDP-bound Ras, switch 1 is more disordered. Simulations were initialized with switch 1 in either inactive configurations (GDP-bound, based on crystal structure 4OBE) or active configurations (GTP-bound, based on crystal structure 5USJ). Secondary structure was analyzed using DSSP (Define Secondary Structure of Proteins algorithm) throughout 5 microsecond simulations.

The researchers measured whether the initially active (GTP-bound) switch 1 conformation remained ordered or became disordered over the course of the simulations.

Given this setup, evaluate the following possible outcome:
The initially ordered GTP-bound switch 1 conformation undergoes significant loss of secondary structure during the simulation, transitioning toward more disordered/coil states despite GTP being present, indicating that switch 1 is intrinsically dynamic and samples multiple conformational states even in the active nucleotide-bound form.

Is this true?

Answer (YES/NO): NO